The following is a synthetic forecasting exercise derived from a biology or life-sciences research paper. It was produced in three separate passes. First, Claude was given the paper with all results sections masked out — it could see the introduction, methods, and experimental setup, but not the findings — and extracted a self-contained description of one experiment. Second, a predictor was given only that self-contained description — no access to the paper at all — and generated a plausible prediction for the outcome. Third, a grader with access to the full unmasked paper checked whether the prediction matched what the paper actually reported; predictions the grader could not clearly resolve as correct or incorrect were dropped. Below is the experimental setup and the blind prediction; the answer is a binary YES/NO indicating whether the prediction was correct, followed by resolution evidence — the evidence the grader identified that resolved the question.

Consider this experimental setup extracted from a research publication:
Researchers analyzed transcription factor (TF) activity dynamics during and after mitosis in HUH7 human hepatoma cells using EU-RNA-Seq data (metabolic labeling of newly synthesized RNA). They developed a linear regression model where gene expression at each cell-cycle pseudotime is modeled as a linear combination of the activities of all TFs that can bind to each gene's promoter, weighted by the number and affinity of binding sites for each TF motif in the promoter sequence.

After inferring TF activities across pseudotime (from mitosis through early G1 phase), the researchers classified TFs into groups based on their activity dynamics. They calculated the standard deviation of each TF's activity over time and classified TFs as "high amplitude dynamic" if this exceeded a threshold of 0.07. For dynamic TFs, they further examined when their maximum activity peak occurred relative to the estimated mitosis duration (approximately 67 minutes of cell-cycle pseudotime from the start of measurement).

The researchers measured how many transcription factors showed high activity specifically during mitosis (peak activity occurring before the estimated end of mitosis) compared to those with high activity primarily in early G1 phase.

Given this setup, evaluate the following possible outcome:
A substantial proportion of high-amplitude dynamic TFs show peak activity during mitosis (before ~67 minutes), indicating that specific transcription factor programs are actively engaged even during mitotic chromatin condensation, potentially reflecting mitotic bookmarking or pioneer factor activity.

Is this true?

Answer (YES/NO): YES